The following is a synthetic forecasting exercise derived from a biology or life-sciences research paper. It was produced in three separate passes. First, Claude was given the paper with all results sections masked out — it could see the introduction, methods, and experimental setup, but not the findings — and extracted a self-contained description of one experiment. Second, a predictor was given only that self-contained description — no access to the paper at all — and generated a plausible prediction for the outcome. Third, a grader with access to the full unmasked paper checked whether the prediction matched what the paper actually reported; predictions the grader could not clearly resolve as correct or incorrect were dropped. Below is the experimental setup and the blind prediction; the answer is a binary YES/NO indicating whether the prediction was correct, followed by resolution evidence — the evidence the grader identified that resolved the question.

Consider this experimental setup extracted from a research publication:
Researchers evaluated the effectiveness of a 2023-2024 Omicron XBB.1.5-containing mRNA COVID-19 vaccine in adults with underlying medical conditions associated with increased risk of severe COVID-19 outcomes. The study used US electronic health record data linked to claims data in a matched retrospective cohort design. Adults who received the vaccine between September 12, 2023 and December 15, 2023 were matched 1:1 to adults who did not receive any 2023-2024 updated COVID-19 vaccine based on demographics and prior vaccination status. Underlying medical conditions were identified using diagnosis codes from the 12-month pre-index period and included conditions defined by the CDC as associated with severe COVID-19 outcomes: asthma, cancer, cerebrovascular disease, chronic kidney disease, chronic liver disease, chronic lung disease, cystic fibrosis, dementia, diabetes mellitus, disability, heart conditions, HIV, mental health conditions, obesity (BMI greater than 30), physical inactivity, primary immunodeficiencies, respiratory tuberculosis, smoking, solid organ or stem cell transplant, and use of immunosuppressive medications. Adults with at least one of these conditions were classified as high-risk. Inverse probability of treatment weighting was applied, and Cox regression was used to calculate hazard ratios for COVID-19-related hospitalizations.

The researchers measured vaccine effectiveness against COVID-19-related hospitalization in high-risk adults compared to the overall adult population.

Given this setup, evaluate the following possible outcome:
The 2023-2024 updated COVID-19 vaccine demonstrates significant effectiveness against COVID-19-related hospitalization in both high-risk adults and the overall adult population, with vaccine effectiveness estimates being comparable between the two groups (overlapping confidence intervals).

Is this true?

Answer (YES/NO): YES